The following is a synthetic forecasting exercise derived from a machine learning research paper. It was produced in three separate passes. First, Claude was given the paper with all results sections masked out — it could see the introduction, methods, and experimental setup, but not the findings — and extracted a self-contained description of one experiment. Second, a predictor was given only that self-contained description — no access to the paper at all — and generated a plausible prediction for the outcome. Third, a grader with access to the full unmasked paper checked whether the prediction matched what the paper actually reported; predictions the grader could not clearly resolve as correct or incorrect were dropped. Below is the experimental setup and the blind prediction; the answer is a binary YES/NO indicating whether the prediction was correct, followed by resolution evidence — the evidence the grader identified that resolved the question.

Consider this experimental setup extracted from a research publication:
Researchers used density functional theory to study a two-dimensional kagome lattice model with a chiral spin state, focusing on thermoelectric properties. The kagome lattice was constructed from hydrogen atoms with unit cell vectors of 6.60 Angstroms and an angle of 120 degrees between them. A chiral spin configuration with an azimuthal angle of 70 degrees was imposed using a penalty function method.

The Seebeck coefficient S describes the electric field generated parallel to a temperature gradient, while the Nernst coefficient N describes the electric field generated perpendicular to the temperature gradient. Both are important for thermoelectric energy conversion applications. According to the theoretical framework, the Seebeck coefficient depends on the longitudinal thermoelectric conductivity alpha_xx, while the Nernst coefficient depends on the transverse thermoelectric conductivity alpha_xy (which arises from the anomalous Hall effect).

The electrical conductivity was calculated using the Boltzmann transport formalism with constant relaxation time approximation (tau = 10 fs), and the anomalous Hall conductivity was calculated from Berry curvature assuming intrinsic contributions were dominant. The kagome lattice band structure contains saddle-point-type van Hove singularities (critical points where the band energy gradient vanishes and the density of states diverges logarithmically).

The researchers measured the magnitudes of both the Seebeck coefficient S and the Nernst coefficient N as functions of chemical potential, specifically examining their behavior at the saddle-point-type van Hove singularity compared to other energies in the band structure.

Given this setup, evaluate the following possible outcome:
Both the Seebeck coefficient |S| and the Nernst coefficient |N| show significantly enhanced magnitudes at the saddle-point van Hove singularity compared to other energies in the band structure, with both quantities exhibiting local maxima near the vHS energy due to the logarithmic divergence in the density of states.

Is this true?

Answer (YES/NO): YES